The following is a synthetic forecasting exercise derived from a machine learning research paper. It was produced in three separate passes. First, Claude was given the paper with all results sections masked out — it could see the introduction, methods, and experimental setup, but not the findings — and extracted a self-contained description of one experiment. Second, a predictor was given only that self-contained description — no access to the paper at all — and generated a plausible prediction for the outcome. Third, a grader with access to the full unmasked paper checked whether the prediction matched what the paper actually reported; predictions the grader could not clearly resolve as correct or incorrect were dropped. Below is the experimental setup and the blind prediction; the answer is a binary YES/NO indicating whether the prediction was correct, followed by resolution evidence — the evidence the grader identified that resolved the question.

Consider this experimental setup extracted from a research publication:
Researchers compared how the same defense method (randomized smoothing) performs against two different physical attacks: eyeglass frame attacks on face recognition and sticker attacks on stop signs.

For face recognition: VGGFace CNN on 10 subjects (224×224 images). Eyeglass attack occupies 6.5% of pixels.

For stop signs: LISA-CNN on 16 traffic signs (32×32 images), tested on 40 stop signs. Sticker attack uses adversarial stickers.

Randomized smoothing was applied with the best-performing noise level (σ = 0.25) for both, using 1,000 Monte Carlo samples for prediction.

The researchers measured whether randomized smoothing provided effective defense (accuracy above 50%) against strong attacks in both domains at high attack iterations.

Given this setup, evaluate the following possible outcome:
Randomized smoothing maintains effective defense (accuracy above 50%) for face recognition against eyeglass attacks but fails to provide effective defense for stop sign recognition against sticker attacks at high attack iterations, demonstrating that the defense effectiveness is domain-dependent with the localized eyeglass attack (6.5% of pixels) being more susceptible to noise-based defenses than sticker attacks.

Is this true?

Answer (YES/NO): NO